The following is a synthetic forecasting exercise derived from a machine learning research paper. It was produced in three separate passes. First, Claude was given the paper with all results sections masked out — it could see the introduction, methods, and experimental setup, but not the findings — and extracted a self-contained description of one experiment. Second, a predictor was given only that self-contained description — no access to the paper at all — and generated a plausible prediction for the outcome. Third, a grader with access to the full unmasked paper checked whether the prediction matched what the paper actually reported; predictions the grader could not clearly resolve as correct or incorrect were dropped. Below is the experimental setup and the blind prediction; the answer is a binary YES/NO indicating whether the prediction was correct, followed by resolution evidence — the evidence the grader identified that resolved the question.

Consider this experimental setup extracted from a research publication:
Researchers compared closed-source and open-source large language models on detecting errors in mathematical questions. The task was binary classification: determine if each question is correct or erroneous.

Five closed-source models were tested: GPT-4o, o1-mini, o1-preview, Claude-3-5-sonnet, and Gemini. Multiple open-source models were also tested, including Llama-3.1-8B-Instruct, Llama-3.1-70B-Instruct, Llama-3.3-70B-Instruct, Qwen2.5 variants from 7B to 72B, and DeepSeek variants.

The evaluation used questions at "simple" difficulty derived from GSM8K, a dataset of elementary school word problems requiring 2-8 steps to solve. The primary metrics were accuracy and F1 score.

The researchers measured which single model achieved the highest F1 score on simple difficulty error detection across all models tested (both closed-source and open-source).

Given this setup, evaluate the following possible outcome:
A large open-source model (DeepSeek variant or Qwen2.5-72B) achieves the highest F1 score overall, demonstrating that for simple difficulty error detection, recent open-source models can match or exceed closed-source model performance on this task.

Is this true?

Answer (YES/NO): NO